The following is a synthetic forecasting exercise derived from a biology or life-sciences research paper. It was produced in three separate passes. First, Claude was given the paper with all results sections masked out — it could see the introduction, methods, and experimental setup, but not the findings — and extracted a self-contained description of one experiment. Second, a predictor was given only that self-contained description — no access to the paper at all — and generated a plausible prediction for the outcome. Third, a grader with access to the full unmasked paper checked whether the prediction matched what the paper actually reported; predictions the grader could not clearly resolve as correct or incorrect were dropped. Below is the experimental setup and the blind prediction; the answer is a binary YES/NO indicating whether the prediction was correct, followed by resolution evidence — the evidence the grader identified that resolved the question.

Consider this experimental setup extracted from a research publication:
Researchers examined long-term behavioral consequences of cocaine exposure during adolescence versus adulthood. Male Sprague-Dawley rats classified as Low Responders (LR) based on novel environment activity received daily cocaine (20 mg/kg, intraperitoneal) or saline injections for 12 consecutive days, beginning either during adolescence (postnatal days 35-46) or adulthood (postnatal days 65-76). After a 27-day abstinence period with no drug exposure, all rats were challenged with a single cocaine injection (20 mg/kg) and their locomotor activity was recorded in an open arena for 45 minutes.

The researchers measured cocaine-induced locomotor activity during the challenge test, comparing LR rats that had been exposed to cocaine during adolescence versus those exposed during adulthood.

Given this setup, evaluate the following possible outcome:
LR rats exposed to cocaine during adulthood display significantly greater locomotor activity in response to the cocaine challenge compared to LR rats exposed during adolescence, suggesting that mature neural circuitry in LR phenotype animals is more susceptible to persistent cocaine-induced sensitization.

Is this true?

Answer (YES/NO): NO